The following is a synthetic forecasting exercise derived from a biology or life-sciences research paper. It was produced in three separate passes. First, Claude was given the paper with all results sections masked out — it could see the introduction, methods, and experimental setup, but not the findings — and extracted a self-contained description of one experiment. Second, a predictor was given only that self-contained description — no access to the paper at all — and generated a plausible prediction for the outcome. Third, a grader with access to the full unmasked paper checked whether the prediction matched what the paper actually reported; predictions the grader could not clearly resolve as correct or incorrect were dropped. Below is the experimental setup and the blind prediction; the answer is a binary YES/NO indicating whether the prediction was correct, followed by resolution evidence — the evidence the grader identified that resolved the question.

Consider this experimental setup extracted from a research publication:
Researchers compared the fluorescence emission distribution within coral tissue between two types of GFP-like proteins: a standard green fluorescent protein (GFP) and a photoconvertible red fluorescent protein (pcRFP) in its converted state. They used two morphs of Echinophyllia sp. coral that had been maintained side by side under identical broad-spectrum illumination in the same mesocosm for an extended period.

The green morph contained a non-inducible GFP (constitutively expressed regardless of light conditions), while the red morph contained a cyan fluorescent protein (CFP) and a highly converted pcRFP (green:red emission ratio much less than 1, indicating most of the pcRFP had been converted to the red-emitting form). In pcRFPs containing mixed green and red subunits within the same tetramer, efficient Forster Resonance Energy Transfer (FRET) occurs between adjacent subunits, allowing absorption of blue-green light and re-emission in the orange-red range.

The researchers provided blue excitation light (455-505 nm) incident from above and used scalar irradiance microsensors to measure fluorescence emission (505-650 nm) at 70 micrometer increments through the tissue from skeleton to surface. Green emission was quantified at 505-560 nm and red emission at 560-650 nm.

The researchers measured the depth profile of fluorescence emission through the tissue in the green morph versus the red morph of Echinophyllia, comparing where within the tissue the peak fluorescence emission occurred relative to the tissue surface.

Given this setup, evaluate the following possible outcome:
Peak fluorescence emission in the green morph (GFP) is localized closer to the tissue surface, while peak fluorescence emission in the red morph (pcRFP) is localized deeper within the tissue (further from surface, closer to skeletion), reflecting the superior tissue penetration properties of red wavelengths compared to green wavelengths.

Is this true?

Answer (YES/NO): NO